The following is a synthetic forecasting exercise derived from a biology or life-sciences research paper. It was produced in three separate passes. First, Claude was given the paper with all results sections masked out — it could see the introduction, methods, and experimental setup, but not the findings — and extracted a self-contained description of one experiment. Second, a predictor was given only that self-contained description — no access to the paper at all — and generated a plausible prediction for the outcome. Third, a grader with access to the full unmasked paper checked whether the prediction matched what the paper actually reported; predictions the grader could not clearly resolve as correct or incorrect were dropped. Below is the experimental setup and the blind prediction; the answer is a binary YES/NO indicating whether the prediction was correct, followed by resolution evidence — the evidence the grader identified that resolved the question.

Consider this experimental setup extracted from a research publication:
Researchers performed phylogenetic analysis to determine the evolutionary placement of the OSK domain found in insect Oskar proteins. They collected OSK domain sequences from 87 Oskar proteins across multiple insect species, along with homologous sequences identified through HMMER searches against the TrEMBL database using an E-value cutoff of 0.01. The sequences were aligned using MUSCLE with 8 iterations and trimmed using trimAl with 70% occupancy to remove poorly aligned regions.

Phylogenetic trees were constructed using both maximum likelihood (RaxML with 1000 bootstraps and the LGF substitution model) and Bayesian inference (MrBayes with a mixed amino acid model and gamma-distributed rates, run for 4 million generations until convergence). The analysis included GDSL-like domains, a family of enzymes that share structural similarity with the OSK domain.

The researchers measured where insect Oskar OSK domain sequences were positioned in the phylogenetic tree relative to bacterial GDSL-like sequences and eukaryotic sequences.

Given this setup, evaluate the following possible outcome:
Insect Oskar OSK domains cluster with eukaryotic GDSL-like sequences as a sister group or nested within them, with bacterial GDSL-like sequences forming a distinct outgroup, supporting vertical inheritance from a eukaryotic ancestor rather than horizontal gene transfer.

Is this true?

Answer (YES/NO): NO